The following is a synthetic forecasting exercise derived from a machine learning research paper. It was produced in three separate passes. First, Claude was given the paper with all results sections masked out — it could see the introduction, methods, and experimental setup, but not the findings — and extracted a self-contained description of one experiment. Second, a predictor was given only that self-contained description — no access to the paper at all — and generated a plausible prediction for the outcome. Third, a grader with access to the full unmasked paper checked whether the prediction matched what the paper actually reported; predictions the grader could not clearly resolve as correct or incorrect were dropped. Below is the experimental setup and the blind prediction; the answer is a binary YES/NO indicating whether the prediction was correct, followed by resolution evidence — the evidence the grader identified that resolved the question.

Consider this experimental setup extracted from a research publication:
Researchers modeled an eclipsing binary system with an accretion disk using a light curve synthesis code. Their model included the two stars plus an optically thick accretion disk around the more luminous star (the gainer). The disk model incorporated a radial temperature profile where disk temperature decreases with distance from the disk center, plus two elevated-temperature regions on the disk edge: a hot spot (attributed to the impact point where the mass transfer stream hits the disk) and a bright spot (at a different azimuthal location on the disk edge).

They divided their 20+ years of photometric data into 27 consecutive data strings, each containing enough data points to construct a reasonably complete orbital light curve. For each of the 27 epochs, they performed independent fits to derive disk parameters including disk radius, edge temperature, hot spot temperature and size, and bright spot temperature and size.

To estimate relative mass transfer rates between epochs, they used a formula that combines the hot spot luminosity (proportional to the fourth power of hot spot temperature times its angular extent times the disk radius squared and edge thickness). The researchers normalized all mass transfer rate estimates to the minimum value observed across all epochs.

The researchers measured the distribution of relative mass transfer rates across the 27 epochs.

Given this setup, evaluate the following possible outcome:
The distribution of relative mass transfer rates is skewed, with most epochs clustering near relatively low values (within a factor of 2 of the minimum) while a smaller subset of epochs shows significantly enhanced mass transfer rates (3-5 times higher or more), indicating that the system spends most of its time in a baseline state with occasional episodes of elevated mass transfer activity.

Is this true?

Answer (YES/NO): NO